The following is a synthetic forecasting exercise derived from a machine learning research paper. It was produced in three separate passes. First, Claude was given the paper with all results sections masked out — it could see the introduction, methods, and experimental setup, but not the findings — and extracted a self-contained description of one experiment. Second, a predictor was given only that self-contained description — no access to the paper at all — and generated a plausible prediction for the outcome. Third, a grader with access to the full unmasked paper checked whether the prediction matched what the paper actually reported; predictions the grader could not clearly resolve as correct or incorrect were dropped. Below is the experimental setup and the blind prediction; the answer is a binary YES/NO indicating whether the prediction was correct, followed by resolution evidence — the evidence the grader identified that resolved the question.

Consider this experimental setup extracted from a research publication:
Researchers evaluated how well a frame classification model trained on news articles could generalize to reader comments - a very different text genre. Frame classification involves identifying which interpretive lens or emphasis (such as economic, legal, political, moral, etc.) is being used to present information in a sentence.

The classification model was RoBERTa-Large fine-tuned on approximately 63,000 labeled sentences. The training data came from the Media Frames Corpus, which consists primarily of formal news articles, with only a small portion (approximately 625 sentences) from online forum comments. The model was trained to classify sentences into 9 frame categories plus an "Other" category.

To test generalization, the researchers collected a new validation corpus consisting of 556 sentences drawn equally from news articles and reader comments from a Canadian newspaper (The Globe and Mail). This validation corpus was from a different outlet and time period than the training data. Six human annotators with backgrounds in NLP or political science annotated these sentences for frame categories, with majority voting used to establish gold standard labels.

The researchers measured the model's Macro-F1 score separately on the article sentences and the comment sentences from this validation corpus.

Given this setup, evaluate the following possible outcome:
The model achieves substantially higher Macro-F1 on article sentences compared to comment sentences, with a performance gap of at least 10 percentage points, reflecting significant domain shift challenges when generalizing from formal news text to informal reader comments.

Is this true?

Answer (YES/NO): NO